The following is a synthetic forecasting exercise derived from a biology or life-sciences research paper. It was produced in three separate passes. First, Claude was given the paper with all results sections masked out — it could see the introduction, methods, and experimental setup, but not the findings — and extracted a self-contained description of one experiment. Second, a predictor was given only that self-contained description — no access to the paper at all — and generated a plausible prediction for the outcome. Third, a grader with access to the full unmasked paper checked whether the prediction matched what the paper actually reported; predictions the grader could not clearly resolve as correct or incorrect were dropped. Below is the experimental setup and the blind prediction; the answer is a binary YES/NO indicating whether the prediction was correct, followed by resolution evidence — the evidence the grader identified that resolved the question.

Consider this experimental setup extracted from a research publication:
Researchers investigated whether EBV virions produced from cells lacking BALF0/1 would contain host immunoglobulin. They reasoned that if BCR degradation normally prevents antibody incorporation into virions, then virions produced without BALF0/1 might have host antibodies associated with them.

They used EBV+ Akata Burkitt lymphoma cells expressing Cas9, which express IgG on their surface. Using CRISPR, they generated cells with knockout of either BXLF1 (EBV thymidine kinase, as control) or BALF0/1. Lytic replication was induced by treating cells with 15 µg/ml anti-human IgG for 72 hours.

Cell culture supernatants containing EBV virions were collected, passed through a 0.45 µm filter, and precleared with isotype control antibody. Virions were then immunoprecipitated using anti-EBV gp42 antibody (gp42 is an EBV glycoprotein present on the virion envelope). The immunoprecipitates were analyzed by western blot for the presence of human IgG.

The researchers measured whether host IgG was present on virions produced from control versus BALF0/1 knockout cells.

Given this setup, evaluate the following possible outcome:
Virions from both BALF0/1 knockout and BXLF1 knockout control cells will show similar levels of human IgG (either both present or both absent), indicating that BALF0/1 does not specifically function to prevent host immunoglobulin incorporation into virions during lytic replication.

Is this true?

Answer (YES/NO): NO